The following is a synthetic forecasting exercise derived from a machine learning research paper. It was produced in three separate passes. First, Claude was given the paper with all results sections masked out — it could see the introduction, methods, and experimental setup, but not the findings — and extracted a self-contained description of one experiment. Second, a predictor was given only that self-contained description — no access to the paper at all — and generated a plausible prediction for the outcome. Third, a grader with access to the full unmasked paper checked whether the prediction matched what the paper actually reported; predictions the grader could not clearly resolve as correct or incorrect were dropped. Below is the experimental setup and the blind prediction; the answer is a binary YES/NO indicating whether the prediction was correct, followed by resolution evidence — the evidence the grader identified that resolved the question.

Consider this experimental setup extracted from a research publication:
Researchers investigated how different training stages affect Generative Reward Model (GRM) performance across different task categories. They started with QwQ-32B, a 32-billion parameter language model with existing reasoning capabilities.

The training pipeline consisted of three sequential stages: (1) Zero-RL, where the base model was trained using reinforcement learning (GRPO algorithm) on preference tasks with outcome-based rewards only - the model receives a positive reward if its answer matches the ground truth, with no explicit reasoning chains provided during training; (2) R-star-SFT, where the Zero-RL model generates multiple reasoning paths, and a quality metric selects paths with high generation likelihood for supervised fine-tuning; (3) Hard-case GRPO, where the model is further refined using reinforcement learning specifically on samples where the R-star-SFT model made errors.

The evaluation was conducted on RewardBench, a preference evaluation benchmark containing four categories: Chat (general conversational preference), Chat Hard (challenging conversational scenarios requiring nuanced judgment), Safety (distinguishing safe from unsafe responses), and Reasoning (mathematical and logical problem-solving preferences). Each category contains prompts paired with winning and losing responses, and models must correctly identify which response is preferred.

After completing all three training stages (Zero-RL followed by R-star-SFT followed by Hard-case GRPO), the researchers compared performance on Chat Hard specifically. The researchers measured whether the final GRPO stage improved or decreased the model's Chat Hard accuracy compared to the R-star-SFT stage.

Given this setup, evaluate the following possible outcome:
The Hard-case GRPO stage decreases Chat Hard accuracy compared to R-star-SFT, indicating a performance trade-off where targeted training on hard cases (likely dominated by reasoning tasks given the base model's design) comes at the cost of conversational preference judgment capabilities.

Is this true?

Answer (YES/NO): YES